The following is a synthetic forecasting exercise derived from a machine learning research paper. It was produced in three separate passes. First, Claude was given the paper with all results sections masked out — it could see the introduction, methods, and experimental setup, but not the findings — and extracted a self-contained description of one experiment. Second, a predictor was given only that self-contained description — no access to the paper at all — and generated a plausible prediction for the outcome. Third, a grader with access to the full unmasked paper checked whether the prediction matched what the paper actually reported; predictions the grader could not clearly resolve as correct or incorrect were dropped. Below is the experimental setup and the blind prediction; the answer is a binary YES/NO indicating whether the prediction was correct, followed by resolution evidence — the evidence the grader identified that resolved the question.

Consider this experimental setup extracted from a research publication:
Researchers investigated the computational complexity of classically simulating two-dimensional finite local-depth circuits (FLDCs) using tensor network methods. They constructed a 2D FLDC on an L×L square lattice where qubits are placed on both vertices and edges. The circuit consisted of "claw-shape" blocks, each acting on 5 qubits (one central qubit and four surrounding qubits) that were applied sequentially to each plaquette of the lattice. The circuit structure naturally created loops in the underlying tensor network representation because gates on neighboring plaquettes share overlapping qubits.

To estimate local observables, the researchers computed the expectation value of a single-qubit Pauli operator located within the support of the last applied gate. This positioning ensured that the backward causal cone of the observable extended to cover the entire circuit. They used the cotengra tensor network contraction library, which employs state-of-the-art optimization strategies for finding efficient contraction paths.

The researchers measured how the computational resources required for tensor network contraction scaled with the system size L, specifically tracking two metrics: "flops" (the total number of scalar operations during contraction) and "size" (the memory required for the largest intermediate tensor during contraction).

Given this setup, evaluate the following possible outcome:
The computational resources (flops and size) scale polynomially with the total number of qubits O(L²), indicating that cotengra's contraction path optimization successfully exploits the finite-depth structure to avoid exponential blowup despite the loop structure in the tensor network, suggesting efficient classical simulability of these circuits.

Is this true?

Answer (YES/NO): NO